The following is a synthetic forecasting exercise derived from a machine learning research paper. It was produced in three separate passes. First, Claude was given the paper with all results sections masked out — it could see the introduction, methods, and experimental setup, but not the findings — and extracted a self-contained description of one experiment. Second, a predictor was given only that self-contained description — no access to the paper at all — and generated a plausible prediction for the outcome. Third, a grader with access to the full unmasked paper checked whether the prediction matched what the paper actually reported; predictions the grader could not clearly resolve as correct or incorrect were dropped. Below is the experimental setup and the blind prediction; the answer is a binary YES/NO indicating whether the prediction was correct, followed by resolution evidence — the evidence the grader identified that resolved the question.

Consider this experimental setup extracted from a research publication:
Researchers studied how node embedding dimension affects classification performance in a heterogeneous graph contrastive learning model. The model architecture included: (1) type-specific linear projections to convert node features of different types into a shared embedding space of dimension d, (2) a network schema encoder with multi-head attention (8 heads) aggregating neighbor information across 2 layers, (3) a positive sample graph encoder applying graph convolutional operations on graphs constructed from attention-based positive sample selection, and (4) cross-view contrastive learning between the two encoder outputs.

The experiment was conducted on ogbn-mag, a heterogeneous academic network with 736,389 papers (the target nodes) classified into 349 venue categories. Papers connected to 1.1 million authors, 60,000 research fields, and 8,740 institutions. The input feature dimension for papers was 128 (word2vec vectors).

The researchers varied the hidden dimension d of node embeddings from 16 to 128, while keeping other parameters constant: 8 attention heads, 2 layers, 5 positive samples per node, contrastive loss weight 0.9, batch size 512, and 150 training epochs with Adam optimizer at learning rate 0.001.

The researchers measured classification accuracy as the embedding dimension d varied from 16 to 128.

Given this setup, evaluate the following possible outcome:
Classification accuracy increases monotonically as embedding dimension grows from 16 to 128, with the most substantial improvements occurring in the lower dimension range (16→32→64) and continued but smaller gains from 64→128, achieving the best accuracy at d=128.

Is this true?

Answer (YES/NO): NO